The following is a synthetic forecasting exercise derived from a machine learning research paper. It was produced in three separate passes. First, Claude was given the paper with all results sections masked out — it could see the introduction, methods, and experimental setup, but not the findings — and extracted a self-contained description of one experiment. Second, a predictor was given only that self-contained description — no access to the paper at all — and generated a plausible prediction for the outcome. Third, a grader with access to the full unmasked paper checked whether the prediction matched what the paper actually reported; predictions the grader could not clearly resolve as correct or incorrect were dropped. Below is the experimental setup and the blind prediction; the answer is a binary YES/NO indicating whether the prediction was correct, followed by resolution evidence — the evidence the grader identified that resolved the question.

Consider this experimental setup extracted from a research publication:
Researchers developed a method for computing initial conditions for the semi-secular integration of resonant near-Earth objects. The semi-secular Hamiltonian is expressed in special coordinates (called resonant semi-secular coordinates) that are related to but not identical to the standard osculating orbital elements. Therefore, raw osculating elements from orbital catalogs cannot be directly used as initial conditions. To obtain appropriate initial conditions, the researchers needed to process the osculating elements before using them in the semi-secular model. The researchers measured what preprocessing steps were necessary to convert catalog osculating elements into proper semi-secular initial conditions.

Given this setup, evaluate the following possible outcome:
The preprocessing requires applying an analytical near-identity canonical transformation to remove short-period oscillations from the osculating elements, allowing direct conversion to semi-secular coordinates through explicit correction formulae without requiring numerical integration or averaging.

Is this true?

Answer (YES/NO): NO